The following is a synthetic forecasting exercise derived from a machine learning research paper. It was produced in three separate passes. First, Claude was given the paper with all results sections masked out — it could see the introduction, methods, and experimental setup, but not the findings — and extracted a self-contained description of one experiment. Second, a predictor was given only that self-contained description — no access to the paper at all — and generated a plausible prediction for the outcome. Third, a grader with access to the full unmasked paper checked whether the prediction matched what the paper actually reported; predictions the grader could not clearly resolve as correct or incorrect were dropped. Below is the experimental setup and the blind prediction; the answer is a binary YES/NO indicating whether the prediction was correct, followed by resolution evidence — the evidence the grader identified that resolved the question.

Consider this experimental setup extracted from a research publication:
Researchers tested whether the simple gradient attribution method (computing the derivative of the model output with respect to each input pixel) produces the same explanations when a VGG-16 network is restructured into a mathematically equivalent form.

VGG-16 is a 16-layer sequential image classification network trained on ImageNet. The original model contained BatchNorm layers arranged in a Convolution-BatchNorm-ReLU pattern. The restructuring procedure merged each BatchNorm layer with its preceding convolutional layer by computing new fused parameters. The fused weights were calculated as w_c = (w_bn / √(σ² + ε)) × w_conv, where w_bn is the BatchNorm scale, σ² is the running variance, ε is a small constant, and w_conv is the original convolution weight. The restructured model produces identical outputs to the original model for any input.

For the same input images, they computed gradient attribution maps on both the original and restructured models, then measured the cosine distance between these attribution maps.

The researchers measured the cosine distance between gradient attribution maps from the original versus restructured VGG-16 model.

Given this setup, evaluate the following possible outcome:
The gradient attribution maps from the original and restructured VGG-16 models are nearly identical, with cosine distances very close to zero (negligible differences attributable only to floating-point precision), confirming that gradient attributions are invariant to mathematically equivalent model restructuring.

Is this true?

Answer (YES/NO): YES